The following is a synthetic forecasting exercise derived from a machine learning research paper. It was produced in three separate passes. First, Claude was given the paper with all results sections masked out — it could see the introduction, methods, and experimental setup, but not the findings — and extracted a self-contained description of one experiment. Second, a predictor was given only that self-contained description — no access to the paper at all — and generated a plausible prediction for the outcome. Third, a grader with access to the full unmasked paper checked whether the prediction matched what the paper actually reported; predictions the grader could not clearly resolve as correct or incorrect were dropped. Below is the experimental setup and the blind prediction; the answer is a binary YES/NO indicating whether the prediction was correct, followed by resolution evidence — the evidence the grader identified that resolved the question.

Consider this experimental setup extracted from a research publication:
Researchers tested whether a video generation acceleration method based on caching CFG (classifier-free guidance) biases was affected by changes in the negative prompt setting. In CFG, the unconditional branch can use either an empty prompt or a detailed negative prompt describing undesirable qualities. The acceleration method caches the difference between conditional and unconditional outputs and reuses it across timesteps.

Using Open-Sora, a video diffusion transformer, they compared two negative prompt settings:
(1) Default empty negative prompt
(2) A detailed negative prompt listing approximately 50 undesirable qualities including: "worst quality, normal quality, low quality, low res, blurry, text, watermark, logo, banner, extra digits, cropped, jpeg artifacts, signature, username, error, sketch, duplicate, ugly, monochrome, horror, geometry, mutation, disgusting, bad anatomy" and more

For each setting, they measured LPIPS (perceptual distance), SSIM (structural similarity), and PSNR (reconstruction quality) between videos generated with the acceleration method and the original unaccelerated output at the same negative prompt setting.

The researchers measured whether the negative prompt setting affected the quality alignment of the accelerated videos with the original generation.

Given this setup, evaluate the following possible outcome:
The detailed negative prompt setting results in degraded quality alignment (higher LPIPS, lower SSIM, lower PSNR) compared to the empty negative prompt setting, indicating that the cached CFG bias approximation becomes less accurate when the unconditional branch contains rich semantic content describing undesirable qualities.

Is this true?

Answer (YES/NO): NO